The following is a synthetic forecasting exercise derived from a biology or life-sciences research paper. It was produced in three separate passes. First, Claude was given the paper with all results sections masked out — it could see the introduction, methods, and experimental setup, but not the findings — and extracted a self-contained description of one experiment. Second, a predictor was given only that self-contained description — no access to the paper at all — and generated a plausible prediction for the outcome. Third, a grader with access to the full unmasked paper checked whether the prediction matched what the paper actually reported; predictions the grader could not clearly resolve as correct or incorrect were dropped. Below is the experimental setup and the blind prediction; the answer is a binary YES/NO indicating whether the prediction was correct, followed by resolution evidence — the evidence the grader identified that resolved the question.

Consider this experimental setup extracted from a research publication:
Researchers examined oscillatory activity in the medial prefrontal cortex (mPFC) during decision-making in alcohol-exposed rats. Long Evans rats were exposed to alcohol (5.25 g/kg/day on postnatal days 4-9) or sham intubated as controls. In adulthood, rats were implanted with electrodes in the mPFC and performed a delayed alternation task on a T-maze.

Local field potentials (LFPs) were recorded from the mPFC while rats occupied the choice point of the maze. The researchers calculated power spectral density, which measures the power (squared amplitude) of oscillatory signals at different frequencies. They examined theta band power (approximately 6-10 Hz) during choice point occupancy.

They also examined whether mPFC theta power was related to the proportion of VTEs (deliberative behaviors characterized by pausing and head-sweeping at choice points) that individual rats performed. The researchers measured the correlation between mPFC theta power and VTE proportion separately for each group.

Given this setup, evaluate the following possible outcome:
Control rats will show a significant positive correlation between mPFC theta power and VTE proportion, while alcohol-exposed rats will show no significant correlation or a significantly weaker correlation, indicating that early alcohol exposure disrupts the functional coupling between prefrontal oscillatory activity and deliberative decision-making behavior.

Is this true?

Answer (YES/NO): NO